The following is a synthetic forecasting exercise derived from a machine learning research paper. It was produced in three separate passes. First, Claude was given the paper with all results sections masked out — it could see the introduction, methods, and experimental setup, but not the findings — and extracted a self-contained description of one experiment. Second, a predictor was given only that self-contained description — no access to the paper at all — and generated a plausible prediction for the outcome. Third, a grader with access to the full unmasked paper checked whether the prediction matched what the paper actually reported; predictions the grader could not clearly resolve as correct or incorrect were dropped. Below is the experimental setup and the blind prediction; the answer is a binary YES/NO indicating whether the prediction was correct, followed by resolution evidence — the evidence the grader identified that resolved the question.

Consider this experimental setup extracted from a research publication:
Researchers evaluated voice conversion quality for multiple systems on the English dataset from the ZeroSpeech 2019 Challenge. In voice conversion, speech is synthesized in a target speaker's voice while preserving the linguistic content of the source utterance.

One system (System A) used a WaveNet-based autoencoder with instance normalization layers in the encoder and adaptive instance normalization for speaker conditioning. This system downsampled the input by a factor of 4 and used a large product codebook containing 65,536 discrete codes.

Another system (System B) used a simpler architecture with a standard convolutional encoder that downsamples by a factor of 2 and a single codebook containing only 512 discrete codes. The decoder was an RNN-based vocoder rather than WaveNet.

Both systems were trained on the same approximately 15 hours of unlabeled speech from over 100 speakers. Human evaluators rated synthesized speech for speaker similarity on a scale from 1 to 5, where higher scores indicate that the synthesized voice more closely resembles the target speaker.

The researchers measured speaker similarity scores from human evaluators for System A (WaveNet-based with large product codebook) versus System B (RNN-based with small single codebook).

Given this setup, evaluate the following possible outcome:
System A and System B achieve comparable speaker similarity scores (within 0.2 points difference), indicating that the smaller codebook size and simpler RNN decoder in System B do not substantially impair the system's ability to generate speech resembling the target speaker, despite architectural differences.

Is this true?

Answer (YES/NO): NO